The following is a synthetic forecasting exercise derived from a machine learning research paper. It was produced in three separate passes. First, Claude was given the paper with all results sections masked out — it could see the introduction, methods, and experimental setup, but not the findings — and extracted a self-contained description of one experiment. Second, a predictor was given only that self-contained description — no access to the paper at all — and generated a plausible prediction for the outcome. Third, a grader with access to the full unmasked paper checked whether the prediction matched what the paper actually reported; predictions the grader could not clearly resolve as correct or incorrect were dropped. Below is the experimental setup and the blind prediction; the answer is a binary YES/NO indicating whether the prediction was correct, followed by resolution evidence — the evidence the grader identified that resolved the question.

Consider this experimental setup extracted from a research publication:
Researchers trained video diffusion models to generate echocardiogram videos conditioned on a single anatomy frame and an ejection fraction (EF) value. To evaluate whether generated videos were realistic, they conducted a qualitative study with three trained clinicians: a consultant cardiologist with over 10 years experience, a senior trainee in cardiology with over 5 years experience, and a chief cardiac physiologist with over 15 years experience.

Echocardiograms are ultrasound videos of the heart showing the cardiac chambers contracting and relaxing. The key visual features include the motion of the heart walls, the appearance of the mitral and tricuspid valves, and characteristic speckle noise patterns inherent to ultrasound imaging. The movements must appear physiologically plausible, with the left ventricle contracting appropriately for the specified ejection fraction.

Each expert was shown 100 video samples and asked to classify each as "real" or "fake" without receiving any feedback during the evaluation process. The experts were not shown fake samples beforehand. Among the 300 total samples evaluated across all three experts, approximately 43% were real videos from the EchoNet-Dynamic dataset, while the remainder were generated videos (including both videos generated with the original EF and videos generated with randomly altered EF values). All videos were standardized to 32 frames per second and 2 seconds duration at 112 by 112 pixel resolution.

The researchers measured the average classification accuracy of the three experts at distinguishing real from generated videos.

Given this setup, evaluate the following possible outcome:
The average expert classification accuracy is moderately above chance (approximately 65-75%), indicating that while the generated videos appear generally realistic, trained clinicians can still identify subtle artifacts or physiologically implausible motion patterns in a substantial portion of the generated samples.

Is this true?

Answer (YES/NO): NO